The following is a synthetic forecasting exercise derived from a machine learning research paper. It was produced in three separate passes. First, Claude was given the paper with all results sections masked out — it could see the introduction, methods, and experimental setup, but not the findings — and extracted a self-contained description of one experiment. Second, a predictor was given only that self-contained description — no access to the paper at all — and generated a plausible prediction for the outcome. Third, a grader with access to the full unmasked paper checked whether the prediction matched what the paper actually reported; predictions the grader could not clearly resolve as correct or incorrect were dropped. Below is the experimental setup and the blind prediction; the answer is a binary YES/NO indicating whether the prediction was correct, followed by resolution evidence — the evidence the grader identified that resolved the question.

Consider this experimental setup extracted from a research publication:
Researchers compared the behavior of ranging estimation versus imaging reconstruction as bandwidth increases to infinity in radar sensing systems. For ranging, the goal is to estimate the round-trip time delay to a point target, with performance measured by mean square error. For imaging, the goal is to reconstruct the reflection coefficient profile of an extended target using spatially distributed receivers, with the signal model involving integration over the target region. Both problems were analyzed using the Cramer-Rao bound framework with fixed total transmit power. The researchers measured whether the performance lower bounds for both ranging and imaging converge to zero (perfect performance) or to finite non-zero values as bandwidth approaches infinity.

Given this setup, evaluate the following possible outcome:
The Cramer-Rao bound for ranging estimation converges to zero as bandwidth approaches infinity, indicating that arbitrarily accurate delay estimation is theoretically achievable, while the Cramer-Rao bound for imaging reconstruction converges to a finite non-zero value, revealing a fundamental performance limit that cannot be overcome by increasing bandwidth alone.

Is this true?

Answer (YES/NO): YES